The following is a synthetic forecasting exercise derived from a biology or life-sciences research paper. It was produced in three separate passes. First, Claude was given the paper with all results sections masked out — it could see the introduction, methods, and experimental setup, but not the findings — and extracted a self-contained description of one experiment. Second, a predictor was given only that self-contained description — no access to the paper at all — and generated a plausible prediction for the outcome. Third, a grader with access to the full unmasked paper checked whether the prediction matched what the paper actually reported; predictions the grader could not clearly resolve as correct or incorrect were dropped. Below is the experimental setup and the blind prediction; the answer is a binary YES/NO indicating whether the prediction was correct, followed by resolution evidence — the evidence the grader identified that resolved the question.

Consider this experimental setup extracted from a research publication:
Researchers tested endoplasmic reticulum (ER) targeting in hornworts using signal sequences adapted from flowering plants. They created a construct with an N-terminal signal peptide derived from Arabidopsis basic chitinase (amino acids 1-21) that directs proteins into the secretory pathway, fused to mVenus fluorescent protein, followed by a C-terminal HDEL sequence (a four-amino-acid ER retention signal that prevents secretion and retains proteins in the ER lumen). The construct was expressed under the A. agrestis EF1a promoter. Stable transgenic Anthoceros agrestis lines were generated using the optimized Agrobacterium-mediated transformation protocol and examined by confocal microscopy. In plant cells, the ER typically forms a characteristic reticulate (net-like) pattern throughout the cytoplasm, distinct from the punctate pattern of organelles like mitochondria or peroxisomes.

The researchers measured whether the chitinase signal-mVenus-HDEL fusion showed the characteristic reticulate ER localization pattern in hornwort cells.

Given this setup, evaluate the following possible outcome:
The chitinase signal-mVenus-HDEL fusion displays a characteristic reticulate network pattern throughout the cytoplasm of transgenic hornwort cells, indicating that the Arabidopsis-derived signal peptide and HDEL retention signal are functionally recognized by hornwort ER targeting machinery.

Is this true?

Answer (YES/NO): NO